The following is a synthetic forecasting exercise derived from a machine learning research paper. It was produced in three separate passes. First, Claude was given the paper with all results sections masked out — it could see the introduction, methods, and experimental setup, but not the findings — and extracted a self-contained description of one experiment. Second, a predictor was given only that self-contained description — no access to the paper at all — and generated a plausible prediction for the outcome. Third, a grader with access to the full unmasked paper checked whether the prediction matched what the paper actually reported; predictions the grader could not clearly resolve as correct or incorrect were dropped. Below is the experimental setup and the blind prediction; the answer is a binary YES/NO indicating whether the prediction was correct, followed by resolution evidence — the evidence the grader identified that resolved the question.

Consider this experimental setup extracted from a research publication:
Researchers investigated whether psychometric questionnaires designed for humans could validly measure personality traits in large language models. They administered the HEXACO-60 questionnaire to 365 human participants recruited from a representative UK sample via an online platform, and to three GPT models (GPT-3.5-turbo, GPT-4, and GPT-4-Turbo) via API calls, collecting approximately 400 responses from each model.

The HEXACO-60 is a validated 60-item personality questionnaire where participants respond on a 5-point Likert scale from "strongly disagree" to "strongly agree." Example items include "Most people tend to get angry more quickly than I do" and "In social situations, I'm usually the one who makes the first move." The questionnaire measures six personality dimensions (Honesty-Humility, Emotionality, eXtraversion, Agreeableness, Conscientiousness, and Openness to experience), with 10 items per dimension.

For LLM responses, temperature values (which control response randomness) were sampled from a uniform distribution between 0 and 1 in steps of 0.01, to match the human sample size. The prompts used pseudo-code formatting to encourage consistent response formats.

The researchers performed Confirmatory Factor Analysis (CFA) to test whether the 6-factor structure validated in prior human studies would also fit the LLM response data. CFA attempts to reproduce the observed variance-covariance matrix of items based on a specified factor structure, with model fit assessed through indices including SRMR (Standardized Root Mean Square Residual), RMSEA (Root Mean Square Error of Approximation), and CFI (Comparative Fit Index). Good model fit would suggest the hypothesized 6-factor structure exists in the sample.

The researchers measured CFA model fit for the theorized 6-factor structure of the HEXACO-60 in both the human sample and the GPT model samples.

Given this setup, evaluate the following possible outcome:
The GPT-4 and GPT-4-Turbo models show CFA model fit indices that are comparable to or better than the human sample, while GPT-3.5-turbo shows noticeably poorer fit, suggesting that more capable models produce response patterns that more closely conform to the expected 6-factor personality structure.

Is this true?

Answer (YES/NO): NO